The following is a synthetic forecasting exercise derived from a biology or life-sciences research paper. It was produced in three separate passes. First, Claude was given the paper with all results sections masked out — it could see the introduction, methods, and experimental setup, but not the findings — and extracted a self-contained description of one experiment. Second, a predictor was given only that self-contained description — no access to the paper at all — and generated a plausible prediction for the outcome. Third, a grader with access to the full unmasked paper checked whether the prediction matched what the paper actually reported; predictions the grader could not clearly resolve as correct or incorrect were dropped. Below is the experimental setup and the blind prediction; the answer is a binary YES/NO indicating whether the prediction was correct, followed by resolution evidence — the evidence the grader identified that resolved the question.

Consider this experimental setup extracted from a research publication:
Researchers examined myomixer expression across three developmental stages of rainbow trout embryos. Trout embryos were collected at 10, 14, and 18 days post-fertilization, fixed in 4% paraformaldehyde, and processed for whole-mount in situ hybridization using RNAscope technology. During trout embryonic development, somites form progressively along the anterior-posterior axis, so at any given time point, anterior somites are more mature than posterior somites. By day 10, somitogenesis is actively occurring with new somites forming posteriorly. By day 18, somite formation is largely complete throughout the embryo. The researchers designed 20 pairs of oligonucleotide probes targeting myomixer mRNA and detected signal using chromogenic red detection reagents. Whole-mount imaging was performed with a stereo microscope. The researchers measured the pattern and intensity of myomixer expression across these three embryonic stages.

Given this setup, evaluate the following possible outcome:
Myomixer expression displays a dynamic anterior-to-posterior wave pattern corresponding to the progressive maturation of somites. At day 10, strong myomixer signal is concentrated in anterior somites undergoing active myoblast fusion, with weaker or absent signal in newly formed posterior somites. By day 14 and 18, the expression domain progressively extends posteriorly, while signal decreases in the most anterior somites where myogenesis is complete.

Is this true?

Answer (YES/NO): NO